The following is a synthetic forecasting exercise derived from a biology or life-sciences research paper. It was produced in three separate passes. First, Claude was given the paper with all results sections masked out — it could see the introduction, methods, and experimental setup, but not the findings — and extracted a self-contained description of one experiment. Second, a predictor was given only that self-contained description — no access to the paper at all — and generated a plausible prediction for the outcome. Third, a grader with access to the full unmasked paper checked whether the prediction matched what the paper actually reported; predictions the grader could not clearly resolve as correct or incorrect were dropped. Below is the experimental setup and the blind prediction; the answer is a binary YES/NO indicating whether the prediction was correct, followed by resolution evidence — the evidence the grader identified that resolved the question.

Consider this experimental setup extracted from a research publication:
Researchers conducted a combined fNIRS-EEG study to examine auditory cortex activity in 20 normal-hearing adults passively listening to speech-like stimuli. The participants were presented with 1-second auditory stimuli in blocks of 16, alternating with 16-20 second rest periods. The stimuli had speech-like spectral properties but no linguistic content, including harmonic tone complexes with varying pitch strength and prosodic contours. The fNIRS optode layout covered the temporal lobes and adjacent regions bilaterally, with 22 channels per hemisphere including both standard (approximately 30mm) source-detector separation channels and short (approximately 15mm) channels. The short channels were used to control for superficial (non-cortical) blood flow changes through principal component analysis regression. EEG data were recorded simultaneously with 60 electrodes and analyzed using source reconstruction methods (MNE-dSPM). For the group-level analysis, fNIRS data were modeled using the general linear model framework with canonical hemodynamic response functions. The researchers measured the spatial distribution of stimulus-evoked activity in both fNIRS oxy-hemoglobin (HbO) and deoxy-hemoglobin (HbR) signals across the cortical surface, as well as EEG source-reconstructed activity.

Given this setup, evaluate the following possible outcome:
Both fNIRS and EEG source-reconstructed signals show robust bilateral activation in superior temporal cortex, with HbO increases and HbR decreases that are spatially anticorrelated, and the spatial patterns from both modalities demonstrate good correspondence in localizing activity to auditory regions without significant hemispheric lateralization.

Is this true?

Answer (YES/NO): NO